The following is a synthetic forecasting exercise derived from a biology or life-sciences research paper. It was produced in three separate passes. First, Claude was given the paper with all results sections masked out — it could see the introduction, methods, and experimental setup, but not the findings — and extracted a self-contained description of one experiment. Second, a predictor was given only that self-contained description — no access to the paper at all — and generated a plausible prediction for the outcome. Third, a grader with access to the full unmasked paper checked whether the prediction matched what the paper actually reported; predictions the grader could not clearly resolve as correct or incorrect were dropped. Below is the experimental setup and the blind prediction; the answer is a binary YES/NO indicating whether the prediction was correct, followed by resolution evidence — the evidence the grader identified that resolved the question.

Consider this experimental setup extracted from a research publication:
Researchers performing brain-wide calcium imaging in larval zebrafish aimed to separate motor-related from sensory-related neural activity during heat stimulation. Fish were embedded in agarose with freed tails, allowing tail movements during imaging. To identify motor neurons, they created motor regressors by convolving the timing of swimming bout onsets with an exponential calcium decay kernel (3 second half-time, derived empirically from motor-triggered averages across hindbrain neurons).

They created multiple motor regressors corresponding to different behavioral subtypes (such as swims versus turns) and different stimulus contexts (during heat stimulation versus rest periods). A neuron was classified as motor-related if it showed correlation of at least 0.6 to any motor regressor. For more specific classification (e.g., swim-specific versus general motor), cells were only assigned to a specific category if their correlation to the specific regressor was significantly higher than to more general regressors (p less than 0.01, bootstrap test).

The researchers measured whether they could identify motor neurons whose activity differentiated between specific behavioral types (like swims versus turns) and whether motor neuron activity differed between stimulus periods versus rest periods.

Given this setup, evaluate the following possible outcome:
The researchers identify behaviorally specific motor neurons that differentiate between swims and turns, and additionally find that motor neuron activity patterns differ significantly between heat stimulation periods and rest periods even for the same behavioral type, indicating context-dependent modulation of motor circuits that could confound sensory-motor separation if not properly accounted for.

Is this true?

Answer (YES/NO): YES